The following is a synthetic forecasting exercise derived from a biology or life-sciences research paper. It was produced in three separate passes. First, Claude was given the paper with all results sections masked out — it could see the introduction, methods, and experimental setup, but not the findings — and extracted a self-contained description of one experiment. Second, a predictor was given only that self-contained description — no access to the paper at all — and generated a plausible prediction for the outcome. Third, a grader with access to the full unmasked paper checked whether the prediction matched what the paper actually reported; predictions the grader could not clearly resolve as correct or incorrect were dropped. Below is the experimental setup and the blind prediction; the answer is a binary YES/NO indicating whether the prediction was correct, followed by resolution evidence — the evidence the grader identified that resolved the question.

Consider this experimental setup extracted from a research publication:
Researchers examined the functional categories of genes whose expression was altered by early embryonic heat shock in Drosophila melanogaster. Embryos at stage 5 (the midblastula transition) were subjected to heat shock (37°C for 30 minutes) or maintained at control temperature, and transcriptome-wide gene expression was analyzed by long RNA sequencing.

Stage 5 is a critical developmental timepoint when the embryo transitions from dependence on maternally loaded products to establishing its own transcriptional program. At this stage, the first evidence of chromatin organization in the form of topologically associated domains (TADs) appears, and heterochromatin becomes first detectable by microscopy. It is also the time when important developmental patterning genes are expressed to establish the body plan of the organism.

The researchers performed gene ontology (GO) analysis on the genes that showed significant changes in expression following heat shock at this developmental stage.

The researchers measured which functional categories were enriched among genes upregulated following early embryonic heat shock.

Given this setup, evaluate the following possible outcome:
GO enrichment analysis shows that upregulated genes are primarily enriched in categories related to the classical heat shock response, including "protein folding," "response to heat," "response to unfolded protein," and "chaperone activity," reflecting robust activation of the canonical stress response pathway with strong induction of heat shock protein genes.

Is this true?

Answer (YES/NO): NO